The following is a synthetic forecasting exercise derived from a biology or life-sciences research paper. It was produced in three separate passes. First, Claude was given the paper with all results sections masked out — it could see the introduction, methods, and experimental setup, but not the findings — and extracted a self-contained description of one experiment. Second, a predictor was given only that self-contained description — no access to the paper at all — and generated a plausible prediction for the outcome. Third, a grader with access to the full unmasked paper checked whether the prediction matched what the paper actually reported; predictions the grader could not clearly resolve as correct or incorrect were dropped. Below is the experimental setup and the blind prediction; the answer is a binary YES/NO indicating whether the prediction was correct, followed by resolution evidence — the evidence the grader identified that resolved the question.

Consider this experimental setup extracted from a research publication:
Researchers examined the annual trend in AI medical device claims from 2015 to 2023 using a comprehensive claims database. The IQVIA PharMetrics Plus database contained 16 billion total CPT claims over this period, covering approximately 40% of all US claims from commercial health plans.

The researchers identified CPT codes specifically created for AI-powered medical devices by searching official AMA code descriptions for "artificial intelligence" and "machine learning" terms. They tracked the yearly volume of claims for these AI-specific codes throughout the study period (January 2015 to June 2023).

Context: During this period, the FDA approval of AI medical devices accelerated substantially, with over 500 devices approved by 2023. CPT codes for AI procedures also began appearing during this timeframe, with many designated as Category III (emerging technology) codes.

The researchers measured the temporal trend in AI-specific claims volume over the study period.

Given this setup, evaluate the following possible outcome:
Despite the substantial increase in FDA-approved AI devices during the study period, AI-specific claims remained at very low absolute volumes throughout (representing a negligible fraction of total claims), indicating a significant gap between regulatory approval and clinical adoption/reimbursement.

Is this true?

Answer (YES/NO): YES